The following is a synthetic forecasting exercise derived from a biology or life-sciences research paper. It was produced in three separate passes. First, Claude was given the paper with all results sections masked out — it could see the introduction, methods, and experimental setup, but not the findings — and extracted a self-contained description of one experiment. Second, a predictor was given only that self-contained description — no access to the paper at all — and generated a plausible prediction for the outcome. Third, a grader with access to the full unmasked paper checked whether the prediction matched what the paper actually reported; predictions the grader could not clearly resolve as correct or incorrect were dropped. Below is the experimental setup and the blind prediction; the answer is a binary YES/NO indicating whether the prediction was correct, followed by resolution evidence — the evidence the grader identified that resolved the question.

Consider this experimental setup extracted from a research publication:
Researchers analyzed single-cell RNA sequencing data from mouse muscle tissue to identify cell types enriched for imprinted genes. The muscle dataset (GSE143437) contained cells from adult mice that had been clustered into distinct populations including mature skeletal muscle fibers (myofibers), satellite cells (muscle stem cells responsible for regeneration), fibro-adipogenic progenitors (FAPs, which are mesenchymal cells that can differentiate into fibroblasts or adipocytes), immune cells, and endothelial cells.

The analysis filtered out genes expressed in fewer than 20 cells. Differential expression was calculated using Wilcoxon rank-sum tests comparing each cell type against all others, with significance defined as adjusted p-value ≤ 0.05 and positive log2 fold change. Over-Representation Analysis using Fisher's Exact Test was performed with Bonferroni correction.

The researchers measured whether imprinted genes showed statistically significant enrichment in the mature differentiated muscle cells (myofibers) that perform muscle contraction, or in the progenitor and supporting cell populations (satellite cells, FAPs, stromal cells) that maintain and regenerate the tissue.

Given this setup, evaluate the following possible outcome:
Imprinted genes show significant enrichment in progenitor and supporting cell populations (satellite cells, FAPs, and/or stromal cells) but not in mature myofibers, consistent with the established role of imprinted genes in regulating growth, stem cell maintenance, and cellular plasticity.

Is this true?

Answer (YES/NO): YES